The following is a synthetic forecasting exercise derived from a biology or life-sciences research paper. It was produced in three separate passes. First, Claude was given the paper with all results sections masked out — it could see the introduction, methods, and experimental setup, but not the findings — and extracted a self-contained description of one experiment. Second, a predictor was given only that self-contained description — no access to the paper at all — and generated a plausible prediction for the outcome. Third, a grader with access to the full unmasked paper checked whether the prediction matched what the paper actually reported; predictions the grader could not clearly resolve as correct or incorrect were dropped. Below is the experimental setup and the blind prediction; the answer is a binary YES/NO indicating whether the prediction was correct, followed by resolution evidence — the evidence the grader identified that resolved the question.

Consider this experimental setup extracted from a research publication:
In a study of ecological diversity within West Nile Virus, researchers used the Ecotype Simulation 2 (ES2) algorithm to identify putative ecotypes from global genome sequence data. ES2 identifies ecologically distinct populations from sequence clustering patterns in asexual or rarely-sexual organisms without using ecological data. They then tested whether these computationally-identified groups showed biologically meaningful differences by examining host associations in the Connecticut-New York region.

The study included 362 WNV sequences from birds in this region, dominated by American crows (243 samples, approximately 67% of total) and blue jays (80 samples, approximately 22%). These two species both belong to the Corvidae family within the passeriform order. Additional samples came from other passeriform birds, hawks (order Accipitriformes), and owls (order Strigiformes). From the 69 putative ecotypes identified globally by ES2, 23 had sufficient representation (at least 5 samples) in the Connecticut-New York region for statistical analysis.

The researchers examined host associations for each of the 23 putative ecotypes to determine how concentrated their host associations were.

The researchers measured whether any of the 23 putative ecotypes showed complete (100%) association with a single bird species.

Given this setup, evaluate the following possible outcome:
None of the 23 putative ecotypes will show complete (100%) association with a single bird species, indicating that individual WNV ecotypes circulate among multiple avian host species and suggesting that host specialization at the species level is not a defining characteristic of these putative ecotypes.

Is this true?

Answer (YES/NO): NO